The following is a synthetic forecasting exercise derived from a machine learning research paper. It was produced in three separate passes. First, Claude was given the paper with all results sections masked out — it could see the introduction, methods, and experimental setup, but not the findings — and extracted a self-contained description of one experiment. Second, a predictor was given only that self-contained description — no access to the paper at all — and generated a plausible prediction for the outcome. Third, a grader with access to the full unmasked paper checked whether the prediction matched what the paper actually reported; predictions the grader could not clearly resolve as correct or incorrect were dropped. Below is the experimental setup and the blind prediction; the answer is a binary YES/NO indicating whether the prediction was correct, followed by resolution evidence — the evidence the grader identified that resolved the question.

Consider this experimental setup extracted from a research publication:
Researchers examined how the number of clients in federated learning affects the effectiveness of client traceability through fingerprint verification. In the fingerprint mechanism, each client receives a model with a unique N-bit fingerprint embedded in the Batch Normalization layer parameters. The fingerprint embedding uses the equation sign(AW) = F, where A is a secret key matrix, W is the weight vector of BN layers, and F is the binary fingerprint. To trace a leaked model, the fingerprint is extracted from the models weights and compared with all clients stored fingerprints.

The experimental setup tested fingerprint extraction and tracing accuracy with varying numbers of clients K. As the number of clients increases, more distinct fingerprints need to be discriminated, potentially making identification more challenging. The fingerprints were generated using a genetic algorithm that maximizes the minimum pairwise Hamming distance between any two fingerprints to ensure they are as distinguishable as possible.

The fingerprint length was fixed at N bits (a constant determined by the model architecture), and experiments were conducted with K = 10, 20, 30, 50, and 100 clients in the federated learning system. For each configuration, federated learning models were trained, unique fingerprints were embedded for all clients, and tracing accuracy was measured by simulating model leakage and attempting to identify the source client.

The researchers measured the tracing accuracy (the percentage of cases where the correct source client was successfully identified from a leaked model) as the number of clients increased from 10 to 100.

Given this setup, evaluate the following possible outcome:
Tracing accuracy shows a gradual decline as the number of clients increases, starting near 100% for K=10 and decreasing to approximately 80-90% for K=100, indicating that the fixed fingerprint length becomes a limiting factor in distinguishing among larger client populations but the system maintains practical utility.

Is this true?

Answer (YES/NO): NO